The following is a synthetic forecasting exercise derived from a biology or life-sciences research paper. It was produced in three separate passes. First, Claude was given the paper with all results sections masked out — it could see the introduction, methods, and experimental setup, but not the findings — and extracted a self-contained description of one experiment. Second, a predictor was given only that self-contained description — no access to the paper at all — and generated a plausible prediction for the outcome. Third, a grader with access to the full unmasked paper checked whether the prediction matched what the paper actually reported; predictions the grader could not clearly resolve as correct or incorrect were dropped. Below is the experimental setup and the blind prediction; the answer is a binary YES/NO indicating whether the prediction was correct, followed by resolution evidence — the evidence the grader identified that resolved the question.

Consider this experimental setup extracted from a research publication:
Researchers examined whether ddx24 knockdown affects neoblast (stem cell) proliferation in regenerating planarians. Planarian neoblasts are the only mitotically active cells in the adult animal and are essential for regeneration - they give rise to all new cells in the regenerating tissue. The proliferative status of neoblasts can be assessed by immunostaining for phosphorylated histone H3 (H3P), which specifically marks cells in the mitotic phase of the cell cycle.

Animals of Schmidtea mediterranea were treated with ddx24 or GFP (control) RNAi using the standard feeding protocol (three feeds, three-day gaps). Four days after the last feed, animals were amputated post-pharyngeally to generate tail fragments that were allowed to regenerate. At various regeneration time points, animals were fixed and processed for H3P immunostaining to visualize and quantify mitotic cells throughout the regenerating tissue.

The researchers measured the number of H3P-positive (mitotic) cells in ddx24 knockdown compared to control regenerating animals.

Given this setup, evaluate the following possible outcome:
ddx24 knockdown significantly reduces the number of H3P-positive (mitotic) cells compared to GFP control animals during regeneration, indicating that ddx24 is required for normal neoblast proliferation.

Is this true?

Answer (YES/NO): NO